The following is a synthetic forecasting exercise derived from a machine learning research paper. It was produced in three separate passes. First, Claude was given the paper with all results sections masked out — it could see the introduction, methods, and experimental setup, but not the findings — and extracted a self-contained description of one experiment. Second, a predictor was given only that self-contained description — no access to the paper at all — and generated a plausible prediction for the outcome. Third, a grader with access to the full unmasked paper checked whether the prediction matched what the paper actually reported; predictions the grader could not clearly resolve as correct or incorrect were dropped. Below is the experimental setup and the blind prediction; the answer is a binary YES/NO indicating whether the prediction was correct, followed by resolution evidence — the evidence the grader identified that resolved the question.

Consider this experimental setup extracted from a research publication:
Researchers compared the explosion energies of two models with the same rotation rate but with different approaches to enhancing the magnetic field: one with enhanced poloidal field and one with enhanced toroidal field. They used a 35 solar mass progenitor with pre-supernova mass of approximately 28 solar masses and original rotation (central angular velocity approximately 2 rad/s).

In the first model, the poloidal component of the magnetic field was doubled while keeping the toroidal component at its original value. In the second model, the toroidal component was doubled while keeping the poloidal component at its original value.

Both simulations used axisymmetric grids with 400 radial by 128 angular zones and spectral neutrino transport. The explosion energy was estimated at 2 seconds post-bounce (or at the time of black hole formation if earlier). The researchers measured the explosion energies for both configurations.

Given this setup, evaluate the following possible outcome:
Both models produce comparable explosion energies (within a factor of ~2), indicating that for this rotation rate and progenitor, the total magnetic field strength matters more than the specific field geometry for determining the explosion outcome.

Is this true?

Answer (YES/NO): NO